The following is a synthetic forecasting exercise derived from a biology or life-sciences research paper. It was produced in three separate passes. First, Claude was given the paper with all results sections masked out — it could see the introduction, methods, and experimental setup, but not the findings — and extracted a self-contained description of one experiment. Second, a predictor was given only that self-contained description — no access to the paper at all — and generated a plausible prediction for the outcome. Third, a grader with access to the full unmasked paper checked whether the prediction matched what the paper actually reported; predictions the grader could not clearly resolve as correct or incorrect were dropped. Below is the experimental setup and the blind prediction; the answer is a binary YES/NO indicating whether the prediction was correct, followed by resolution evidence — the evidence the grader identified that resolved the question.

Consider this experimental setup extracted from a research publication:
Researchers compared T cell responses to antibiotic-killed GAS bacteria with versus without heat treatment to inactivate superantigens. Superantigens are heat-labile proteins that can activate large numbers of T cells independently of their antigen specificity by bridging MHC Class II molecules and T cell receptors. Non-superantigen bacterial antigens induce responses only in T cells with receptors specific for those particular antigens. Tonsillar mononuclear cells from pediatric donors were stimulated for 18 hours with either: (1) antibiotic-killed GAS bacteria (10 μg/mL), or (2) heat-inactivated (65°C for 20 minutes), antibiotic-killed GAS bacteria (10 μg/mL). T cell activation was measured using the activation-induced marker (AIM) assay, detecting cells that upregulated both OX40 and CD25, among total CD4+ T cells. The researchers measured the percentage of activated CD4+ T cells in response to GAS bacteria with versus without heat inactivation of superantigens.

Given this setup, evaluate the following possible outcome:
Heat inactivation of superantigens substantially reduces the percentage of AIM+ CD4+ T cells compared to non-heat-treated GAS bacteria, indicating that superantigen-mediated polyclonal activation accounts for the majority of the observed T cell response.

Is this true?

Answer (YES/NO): YES